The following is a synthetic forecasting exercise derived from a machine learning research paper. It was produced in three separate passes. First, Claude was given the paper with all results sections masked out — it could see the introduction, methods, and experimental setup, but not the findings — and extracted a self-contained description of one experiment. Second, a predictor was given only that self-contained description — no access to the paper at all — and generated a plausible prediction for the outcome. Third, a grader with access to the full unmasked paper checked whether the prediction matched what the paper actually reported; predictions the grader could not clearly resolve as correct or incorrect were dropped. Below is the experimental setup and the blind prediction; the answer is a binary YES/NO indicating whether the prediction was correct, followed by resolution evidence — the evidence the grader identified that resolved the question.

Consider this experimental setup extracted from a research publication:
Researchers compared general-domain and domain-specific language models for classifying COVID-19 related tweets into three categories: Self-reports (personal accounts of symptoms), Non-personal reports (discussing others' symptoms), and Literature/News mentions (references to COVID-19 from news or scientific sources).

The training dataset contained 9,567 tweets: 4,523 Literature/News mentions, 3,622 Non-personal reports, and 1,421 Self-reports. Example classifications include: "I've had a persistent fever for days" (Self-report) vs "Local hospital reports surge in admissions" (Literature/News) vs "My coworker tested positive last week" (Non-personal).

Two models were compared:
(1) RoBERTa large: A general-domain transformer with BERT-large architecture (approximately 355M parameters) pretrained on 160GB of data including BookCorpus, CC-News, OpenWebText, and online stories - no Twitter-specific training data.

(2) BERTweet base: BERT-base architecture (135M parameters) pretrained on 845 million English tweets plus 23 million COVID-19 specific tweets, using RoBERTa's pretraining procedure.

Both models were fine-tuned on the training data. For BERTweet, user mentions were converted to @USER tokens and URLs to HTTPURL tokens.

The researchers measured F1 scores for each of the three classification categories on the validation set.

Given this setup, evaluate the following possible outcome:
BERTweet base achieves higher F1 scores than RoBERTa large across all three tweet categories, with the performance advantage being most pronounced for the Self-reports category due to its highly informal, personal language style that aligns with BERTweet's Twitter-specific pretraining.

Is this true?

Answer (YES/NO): NO